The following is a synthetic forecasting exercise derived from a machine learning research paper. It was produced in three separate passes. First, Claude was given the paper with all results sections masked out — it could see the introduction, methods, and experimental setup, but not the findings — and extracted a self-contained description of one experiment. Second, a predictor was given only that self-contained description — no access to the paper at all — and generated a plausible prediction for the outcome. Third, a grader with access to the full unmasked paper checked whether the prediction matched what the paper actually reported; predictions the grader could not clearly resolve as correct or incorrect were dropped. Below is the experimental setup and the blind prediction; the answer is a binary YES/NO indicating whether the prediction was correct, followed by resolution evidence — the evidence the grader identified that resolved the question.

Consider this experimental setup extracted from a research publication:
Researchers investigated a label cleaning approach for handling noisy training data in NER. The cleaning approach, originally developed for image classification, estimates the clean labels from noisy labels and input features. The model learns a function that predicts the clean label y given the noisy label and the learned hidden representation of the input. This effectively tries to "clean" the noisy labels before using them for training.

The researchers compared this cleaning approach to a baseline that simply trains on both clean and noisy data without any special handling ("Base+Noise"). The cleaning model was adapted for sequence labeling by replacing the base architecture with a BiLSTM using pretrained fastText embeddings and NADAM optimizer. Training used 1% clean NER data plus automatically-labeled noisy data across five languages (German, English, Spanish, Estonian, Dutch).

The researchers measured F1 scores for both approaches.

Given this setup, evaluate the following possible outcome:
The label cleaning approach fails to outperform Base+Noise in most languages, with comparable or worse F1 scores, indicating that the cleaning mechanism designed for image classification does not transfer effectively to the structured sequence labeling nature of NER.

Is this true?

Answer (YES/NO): YES